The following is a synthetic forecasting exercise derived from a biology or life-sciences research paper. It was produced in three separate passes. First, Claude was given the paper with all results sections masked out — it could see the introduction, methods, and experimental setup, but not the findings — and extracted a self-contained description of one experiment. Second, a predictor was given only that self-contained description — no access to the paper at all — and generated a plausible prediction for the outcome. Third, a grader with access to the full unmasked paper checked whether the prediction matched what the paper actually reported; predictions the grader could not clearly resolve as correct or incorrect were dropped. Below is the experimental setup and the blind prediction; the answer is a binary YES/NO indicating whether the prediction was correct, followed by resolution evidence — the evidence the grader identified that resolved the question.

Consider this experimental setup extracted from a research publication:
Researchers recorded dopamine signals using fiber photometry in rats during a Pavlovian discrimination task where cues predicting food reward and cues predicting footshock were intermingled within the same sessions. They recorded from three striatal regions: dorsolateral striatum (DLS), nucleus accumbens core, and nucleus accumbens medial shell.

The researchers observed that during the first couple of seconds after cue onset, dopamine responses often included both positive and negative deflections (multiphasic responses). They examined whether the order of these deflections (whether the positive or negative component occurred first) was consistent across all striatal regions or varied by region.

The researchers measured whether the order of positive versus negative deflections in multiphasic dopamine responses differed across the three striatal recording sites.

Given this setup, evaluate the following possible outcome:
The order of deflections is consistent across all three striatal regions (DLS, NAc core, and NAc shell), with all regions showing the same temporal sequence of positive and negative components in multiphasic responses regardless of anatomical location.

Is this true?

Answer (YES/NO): NO